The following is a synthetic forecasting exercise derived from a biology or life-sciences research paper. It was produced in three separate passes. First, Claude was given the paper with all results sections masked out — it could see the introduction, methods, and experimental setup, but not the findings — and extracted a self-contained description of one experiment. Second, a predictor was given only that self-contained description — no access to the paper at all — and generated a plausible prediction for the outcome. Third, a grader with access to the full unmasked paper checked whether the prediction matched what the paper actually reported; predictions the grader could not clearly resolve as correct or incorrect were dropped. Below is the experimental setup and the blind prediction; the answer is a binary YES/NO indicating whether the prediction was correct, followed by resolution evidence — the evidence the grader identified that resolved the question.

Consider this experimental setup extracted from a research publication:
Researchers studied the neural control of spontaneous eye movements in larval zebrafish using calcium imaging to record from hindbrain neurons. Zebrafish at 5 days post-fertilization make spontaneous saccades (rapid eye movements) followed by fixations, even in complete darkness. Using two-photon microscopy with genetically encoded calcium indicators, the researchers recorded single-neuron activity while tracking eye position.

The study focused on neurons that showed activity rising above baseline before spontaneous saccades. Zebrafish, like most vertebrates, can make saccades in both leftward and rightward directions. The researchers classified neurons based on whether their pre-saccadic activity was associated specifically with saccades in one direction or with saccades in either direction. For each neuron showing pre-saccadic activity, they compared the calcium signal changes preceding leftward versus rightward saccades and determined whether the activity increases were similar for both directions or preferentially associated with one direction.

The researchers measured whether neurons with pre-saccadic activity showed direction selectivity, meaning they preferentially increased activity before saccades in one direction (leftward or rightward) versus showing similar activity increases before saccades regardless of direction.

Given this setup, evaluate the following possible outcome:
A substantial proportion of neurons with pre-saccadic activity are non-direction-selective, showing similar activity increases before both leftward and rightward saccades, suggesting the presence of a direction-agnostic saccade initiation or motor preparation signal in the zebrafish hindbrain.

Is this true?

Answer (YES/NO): NO